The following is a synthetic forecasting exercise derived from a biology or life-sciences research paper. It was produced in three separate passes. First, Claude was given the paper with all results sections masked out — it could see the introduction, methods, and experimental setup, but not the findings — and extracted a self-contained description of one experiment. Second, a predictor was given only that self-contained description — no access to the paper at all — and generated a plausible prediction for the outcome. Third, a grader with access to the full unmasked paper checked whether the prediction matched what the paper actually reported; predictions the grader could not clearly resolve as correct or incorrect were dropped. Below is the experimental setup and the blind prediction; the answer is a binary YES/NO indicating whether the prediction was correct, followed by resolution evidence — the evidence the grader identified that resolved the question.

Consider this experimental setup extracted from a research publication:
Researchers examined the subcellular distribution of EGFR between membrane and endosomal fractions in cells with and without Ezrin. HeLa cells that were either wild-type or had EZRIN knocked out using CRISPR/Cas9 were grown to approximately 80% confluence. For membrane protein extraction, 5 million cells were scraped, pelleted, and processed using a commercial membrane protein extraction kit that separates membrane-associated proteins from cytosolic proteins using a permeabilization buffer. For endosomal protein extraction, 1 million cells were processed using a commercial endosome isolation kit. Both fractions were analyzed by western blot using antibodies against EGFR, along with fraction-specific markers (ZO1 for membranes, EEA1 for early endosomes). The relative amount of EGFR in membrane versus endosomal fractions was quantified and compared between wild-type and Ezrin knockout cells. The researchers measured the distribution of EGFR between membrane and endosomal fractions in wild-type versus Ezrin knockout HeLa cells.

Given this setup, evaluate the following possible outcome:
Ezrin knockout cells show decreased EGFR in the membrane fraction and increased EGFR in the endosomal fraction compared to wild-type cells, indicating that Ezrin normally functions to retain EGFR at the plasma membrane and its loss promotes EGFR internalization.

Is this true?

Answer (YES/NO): NO